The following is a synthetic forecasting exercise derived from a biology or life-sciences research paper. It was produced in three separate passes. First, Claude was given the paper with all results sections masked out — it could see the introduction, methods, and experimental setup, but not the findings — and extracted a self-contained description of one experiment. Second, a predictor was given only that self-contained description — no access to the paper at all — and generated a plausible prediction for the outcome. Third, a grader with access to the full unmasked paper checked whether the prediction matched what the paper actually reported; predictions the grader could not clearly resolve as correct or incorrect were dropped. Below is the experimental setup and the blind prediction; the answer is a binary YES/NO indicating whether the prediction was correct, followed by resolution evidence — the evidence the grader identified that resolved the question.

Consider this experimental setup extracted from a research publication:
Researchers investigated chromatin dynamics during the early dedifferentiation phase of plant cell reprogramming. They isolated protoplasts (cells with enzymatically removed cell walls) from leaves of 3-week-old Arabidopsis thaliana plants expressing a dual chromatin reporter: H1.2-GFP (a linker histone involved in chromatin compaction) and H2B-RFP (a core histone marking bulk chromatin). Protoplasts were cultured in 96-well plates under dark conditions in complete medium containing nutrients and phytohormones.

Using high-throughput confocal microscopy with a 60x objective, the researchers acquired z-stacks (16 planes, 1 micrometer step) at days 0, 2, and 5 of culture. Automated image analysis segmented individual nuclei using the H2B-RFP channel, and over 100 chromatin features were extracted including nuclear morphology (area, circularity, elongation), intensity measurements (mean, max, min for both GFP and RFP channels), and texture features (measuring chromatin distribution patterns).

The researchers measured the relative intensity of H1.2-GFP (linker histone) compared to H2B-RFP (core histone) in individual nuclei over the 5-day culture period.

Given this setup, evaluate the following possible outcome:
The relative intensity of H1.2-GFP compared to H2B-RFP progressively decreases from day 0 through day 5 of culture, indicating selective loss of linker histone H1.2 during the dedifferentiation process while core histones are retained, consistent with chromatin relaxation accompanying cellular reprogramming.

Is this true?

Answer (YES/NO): YES